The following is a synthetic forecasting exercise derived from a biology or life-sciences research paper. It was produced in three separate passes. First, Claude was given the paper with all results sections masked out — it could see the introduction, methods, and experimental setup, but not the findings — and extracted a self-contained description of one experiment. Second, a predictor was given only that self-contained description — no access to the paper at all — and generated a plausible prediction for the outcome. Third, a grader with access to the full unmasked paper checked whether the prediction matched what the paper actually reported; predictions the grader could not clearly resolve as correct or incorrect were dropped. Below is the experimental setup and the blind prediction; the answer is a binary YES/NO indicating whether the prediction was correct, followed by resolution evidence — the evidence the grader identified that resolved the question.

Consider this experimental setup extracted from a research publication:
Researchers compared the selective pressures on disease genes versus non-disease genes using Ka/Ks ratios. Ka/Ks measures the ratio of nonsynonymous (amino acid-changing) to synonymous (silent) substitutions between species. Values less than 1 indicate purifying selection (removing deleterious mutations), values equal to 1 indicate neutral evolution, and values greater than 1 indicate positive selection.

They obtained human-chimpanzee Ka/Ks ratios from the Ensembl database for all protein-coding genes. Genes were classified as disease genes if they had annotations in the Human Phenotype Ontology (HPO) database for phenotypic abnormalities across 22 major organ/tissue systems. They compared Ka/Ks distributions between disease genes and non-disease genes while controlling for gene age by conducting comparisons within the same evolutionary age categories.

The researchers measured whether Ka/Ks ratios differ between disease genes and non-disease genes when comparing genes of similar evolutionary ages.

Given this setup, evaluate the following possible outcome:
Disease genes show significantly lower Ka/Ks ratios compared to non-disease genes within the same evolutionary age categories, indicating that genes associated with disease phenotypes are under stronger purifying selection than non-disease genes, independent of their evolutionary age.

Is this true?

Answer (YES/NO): YES